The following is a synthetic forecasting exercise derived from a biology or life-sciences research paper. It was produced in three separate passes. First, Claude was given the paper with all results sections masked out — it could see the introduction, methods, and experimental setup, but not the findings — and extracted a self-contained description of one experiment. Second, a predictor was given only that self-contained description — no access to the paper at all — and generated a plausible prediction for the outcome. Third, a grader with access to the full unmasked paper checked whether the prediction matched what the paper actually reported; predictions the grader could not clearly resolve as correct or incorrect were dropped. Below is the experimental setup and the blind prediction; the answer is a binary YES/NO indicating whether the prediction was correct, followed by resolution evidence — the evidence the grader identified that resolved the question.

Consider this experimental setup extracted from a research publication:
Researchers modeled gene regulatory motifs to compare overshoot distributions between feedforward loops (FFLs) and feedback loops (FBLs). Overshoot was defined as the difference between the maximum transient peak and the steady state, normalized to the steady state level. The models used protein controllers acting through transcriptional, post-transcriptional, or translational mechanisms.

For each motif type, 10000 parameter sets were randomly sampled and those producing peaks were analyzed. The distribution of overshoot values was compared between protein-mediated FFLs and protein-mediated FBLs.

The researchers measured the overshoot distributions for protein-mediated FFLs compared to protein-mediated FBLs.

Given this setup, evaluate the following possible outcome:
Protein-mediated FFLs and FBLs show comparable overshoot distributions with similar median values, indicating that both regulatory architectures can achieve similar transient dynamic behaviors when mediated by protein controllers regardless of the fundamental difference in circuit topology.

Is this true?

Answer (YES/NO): NO